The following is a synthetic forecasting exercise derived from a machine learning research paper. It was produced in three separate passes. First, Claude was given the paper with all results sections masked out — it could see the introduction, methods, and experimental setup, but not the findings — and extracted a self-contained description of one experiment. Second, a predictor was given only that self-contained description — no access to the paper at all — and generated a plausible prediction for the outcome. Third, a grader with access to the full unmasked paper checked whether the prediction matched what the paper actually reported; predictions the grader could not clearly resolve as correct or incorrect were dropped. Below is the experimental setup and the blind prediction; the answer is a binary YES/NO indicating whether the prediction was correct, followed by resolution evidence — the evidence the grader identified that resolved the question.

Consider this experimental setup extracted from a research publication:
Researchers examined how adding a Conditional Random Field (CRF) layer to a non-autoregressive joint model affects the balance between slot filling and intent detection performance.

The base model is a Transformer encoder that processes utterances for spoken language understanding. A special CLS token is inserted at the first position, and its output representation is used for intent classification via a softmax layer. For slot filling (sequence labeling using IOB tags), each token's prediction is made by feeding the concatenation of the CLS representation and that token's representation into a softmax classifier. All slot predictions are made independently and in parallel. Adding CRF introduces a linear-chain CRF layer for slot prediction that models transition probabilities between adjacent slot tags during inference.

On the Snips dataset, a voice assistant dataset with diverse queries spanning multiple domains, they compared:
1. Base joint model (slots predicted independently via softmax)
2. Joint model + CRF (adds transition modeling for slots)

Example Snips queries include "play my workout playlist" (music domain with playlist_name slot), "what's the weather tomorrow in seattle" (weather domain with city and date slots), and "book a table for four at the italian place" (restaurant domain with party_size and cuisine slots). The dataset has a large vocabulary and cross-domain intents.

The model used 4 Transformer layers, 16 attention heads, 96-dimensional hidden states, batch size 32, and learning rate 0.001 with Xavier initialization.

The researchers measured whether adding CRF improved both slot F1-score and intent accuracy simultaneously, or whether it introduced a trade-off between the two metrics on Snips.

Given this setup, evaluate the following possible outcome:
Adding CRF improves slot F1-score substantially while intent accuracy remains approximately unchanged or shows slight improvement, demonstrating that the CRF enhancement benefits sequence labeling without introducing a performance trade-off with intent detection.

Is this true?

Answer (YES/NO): NO